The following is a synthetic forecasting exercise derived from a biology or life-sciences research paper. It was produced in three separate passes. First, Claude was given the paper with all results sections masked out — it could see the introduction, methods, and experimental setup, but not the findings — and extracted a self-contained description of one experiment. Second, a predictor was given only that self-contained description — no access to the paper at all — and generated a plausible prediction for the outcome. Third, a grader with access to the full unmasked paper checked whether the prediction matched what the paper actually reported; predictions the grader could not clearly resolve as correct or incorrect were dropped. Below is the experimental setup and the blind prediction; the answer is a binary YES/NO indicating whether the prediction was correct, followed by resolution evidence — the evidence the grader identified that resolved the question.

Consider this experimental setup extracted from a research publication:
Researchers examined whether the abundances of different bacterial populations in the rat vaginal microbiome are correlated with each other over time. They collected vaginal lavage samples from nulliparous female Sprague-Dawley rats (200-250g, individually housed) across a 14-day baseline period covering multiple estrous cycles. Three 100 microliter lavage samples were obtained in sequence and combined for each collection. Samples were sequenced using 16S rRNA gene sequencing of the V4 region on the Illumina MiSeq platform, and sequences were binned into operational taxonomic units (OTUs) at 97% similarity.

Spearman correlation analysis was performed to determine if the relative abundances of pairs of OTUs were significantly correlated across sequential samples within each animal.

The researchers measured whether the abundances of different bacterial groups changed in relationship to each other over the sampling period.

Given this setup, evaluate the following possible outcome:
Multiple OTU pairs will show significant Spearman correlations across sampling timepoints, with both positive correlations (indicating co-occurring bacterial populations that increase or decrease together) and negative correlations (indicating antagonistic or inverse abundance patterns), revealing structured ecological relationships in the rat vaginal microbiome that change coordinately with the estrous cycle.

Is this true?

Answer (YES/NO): NO